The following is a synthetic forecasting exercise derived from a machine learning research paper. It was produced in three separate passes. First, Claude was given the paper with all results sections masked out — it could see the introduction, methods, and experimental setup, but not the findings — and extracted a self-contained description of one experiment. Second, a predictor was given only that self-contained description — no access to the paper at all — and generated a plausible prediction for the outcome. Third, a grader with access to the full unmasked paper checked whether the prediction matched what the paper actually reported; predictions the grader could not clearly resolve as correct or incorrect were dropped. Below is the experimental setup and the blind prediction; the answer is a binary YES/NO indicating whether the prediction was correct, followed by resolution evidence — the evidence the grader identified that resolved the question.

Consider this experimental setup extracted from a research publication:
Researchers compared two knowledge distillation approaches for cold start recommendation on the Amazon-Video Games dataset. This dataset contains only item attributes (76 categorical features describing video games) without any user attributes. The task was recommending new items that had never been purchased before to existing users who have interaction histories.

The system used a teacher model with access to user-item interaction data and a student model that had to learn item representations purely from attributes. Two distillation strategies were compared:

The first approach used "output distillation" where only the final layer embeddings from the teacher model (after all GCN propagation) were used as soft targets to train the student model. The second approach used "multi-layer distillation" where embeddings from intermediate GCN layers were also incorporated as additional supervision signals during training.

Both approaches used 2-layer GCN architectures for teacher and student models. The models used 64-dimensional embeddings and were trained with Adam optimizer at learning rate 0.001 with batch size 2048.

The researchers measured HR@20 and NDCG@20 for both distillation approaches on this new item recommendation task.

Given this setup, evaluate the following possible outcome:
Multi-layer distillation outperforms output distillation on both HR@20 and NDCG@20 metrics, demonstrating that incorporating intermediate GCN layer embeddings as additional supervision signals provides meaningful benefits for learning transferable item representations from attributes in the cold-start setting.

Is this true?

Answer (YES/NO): NO